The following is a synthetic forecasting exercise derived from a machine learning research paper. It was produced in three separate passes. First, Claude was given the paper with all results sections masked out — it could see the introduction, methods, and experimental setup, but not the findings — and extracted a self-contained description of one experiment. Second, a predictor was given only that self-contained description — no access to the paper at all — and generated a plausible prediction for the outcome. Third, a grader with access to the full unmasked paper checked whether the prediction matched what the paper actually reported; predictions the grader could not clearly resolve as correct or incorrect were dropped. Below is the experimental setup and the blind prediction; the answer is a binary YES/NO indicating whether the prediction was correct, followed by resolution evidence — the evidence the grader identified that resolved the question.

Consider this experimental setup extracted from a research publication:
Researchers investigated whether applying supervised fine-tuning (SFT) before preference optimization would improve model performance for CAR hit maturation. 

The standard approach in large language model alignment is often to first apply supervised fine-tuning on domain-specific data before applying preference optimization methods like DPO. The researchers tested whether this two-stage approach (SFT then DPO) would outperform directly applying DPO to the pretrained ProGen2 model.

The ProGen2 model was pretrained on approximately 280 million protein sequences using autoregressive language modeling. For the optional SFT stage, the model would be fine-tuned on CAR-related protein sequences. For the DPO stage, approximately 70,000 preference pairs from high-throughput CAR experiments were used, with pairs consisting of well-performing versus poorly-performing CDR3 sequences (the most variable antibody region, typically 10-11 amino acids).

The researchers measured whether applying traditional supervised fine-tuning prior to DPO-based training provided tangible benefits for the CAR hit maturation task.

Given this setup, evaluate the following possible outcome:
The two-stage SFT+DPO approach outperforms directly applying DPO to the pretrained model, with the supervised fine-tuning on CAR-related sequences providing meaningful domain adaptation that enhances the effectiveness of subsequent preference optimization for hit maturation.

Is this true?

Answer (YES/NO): NO